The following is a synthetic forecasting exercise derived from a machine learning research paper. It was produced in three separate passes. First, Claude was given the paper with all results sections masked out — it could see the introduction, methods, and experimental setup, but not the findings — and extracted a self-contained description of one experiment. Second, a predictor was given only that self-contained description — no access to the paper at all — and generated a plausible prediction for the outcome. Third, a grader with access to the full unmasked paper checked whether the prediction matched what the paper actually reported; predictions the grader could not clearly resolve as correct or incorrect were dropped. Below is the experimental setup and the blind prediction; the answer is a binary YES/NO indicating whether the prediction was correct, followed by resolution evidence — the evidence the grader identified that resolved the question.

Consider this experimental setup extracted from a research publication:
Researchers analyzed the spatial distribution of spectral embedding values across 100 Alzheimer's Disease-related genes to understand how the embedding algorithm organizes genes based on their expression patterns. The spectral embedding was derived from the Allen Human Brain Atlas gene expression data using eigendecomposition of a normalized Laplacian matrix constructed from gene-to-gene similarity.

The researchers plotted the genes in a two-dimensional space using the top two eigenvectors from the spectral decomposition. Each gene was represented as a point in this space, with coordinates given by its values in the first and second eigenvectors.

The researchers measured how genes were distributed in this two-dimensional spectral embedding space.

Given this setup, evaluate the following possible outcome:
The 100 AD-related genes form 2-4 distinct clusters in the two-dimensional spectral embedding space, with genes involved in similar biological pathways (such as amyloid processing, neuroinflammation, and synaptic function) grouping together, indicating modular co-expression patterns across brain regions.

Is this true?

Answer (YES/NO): NO